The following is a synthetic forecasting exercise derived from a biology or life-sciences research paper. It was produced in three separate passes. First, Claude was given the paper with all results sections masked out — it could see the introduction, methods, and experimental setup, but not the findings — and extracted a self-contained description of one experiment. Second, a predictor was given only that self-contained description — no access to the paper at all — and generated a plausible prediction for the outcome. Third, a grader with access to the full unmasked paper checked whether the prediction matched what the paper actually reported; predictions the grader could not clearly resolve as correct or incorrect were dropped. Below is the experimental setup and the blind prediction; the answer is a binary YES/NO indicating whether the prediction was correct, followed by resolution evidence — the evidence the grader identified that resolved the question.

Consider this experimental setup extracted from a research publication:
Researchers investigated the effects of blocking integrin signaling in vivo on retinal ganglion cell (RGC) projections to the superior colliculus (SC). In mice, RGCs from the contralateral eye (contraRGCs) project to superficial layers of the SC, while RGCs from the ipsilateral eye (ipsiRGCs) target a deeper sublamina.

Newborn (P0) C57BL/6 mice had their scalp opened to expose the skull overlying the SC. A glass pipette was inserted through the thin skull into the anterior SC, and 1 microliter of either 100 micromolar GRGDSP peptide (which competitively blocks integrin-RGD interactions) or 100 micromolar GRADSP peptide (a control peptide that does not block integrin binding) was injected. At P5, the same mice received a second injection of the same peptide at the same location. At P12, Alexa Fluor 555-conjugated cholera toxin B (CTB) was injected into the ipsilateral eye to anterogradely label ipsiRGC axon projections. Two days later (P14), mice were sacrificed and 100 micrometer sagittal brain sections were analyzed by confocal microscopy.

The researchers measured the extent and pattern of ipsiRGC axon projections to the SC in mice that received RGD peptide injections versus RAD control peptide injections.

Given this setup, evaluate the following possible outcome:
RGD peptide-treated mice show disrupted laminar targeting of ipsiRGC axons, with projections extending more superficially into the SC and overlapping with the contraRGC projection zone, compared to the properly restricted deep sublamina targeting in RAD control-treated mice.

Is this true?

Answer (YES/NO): NO